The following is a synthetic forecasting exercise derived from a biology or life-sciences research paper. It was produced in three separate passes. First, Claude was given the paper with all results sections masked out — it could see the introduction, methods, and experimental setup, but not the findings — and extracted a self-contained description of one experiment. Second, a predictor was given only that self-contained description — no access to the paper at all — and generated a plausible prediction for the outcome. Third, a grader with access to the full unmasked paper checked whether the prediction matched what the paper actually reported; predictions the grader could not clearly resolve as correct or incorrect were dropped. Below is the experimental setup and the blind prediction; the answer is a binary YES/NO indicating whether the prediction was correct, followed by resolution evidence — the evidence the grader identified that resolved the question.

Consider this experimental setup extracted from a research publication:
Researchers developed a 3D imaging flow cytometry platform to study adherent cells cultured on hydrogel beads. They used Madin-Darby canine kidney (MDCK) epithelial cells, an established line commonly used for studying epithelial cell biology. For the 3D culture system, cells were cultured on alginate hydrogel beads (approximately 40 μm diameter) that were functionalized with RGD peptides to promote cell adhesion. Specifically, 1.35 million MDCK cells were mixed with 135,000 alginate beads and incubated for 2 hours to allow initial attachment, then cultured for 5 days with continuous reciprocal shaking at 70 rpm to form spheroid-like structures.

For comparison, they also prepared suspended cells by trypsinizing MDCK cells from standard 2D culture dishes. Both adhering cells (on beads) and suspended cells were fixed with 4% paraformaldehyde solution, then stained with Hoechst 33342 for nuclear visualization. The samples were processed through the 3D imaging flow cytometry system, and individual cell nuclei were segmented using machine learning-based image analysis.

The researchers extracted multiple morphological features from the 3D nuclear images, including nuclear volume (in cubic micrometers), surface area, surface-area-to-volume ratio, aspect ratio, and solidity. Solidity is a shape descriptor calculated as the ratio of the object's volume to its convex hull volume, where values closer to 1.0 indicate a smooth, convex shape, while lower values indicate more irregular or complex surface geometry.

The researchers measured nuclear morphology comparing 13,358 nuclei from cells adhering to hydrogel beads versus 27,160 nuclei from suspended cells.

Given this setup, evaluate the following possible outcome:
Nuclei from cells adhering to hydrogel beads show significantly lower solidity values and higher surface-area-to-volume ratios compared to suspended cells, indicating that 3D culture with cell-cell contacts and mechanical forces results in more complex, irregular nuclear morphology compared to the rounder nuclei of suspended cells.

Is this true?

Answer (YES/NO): YES